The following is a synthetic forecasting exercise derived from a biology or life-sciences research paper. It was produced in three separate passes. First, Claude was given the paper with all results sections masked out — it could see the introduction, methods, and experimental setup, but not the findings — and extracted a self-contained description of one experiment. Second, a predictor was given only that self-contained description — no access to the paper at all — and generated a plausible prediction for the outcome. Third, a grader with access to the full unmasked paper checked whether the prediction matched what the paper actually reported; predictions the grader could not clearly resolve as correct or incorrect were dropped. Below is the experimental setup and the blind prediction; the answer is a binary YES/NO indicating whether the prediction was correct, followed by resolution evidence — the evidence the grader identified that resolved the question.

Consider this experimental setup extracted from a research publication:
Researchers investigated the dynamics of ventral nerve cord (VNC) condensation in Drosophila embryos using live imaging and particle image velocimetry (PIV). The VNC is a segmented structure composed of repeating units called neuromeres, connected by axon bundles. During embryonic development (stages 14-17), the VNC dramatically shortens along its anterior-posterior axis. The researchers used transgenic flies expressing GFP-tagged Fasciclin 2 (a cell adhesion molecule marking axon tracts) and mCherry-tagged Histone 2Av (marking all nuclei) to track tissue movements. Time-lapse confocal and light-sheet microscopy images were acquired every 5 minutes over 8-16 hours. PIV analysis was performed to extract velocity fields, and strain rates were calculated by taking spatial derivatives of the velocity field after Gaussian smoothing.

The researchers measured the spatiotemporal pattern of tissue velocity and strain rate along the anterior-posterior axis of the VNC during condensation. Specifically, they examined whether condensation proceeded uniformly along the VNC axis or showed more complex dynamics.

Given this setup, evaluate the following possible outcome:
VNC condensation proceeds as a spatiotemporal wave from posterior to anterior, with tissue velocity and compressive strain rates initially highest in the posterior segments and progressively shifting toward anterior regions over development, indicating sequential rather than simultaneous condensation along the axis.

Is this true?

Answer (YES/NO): NO